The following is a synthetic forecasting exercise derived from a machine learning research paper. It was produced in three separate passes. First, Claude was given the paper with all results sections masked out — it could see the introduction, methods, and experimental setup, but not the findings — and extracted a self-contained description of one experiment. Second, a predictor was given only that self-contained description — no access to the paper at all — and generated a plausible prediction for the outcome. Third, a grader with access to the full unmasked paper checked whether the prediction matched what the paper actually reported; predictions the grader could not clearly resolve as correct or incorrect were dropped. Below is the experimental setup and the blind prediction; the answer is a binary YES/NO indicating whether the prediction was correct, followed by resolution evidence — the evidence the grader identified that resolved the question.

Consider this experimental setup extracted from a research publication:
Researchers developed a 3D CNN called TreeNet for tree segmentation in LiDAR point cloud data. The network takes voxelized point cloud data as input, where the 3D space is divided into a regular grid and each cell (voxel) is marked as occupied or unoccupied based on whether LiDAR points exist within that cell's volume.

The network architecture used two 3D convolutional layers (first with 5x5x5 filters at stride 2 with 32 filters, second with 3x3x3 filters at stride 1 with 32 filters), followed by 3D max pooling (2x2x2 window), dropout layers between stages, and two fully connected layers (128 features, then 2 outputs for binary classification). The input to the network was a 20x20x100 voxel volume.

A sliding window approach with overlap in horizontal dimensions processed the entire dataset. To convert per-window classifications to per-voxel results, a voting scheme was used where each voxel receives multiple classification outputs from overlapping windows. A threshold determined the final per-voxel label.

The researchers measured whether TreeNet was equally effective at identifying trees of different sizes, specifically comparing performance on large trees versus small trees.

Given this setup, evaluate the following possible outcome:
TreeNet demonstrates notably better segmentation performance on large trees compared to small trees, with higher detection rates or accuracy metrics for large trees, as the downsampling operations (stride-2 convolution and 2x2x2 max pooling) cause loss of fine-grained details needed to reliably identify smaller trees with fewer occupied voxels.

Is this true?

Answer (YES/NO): NO